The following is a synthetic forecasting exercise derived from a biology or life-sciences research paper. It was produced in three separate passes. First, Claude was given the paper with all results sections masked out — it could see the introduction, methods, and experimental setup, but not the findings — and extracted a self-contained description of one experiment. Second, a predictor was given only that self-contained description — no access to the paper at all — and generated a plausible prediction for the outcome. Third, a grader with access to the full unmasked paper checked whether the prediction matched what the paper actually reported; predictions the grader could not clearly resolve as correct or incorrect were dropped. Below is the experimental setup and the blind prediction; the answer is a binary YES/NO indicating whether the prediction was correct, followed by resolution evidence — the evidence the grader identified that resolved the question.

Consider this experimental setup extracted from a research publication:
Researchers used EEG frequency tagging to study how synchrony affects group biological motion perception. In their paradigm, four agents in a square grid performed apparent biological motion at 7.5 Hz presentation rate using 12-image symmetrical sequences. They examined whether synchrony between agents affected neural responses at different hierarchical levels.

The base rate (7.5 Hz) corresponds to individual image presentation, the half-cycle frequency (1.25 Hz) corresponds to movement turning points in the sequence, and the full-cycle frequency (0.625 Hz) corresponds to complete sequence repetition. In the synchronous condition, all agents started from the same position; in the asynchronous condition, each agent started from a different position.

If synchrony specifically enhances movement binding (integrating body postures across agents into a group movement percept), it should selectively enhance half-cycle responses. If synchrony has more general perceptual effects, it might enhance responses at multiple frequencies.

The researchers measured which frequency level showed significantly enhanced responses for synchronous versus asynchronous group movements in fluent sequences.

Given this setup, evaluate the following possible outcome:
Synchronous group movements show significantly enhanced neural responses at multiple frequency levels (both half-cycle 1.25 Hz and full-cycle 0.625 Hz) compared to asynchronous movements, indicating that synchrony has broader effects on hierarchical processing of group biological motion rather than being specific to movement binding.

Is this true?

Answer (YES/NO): NO